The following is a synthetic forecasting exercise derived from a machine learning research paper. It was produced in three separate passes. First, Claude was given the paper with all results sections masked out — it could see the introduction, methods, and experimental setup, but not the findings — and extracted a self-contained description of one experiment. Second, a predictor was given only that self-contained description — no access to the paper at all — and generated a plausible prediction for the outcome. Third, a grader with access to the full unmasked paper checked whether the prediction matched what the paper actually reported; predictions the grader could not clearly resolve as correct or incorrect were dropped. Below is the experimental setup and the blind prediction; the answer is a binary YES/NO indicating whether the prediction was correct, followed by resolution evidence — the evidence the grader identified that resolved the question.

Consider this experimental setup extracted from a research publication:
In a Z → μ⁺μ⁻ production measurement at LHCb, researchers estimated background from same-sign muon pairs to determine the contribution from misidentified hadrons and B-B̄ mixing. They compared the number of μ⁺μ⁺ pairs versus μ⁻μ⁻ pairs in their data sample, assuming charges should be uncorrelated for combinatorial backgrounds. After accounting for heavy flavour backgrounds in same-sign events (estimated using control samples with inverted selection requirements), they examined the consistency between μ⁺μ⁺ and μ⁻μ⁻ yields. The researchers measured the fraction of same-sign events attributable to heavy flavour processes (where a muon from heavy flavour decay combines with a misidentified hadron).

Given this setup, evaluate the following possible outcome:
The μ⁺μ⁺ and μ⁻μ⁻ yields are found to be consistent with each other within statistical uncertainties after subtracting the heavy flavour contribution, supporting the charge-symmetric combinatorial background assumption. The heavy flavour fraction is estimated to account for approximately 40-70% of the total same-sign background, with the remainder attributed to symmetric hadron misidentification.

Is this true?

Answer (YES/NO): NO